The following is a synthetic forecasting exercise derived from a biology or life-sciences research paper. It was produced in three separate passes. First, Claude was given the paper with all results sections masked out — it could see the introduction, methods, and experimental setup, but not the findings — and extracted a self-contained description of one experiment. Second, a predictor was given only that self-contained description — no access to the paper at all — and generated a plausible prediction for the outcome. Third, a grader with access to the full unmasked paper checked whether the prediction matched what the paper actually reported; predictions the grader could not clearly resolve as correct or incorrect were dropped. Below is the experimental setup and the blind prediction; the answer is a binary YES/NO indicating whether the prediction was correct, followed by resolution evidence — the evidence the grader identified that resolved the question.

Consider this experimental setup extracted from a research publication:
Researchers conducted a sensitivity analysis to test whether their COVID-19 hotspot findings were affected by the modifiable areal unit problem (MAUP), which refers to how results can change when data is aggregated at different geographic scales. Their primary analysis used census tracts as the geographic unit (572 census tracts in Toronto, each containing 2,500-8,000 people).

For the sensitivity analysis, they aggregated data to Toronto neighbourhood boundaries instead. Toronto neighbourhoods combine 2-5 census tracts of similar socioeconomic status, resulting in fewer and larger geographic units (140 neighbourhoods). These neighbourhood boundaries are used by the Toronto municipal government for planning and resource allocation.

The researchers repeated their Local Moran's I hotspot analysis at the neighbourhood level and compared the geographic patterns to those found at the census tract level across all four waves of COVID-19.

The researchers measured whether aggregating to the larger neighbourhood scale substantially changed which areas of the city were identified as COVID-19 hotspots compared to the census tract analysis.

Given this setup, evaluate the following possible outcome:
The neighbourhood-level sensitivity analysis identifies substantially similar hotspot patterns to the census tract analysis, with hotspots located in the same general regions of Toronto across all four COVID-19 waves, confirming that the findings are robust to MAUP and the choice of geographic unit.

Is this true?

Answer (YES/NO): NO